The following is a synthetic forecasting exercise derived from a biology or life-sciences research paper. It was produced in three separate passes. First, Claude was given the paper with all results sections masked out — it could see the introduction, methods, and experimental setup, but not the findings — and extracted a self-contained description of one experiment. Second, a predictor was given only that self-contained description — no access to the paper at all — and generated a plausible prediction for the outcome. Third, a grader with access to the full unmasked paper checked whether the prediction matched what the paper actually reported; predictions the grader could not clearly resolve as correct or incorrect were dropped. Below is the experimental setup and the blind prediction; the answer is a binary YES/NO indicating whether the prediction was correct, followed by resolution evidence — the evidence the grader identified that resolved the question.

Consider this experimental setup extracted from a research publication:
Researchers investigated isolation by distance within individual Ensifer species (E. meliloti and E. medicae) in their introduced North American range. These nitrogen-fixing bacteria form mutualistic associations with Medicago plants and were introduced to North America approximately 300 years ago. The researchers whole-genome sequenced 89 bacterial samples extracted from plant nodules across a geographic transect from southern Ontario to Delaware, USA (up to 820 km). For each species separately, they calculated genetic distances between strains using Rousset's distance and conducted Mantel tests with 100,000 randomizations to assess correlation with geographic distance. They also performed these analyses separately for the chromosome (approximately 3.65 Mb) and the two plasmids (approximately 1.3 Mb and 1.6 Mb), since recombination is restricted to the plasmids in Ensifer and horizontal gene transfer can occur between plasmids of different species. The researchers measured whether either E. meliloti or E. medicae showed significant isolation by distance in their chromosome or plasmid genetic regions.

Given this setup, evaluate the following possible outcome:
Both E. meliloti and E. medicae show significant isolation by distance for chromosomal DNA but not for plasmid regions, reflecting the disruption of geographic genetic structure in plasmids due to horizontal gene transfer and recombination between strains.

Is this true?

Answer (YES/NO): NO